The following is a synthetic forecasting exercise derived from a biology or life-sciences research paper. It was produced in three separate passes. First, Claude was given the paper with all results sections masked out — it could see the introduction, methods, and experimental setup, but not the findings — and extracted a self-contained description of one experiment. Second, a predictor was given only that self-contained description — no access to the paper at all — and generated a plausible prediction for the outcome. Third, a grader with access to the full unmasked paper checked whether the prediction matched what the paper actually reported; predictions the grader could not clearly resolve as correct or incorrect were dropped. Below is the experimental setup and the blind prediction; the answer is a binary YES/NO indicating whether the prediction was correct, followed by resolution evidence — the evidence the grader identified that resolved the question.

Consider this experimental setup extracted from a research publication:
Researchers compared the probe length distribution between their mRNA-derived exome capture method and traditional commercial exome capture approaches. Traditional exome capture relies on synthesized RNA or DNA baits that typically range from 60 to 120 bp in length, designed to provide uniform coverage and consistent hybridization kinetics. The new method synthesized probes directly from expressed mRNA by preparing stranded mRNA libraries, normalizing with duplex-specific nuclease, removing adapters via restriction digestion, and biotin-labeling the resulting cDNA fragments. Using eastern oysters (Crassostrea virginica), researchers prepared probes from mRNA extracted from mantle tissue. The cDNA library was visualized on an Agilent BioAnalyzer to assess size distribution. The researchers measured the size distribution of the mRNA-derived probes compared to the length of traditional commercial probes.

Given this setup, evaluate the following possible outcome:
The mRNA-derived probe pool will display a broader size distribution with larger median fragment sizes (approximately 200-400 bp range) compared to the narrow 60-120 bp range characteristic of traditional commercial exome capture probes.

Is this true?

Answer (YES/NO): NO